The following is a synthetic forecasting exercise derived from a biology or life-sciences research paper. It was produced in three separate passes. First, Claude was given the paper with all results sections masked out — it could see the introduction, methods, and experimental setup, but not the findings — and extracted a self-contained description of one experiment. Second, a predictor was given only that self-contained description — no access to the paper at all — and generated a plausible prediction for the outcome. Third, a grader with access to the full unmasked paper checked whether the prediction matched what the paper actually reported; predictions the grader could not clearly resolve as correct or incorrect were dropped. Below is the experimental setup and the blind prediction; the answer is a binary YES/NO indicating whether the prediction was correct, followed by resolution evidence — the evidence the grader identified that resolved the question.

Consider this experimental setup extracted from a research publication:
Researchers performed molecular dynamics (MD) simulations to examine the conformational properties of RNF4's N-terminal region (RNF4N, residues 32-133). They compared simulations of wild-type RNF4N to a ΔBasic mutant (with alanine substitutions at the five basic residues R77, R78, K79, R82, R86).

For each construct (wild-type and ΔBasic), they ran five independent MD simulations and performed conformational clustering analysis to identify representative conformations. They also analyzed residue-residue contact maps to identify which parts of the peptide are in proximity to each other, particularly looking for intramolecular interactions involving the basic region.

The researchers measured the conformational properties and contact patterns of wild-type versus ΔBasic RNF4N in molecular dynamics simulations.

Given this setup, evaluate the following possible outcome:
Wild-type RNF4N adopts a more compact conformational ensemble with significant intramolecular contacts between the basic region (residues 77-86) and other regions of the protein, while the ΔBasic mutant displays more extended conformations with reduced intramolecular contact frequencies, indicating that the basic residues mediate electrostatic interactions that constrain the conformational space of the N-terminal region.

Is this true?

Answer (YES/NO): YES